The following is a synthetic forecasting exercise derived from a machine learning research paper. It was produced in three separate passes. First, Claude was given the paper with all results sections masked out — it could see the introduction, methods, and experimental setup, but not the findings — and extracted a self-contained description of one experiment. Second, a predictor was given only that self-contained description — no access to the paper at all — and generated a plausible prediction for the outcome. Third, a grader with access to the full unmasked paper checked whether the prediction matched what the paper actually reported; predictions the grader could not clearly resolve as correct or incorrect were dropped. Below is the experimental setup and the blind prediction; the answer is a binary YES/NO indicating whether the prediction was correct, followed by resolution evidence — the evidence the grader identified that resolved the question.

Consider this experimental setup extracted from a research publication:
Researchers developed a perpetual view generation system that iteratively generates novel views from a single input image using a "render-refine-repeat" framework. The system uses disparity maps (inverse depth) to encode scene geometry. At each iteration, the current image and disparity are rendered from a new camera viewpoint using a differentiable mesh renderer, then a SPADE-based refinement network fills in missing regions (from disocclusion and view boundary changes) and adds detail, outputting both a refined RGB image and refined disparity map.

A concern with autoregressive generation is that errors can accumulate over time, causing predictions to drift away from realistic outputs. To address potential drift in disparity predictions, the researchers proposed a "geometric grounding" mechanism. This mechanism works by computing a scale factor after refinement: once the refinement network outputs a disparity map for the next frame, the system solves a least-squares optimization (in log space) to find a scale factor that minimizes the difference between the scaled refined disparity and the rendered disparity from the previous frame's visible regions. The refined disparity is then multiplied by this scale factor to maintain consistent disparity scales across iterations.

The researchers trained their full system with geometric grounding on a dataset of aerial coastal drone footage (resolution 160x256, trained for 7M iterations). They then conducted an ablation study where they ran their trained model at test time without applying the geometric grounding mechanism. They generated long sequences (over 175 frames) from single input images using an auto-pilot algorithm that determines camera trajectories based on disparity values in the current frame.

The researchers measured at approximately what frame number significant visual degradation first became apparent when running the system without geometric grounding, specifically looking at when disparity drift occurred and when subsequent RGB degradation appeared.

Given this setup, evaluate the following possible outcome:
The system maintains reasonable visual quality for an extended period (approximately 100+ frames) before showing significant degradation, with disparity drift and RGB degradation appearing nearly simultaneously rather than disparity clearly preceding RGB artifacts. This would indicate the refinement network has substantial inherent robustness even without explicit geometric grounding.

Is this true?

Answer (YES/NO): NO